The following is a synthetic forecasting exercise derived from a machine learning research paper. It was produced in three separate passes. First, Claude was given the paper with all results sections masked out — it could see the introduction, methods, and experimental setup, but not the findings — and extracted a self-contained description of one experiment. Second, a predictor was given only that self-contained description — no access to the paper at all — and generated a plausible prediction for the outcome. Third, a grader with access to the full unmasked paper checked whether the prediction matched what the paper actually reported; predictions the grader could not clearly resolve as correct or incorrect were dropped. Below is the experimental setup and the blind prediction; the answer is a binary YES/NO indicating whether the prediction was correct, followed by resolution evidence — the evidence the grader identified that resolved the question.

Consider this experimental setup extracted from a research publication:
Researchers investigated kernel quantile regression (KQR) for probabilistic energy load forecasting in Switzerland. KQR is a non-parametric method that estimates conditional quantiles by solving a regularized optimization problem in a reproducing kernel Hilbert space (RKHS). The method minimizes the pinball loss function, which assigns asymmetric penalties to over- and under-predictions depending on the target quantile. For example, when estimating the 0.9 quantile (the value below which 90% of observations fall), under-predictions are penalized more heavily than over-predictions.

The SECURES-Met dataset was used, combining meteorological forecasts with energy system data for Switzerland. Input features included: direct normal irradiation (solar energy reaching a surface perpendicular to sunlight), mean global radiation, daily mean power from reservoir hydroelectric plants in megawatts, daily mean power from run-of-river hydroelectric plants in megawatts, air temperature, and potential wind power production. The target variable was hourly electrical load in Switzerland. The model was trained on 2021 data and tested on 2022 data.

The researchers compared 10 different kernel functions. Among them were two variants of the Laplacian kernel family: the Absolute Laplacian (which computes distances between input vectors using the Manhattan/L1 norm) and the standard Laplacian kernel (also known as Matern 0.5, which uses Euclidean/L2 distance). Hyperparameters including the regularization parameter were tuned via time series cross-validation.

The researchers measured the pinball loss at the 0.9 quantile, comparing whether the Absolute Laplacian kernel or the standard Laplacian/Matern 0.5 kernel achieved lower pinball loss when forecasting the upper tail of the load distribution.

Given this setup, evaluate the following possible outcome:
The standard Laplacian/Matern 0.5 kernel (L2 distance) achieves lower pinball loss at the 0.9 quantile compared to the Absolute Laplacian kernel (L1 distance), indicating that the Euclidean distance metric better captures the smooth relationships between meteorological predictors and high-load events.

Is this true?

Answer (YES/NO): YES